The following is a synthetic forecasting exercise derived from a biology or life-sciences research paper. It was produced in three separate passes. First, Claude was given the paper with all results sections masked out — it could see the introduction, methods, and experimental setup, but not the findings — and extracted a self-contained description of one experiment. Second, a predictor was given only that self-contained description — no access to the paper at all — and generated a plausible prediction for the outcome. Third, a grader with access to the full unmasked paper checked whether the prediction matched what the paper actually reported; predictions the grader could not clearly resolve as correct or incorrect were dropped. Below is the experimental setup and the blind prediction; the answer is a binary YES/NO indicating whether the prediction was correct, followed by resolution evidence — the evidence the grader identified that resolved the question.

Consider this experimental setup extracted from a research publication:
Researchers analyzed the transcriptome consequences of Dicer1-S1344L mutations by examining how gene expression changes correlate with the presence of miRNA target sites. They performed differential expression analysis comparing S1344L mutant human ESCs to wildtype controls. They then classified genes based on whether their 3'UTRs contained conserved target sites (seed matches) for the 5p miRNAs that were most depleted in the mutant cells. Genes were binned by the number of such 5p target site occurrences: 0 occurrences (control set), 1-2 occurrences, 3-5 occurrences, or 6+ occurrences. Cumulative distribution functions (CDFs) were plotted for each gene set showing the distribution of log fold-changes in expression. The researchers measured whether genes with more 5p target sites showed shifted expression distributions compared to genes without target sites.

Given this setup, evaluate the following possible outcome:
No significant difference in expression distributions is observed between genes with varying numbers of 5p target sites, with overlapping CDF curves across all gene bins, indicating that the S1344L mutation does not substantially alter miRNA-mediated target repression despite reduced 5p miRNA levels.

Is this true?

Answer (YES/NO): NO